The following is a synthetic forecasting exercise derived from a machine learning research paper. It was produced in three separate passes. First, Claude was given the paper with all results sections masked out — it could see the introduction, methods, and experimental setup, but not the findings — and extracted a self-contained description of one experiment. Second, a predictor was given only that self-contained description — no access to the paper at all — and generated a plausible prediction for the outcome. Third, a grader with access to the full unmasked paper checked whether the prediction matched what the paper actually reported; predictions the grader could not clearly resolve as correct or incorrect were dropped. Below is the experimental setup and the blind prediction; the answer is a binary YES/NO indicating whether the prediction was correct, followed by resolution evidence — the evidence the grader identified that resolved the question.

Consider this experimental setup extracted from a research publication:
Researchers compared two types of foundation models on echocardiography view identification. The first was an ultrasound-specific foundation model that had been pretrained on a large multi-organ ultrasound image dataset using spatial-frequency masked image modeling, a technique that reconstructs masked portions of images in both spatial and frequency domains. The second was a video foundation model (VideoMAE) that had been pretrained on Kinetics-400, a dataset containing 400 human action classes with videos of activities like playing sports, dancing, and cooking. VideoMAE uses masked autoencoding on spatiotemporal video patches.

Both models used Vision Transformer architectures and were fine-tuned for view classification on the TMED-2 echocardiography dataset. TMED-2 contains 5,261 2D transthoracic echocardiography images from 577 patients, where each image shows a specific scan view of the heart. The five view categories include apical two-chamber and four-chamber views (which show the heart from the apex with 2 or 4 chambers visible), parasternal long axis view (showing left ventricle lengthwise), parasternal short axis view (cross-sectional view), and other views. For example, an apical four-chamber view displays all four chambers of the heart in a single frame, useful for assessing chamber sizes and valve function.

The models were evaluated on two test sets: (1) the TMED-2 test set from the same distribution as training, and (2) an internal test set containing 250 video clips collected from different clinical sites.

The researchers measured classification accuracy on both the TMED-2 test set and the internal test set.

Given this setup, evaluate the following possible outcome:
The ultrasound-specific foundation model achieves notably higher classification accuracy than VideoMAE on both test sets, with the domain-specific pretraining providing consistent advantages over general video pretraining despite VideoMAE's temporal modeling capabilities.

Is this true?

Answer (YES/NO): NO